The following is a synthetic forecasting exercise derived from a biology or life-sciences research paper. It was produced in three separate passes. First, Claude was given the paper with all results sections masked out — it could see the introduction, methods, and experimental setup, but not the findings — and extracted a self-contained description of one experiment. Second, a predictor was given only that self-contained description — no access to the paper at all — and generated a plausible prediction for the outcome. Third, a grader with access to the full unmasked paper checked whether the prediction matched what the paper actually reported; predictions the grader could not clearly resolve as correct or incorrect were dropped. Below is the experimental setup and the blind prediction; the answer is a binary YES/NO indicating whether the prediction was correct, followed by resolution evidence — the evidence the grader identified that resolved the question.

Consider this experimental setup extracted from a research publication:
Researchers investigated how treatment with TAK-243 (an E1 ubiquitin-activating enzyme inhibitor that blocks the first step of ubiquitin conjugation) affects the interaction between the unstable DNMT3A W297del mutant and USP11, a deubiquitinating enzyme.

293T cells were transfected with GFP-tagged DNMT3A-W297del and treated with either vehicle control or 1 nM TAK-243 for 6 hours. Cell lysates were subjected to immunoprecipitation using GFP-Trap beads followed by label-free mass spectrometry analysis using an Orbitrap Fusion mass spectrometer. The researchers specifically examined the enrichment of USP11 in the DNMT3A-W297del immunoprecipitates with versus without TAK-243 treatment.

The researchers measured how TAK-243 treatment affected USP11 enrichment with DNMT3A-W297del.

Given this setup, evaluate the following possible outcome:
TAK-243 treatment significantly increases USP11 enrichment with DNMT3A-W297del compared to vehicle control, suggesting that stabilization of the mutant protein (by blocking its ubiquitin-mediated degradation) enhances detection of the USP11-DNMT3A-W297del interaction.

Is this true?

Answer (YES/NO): YES